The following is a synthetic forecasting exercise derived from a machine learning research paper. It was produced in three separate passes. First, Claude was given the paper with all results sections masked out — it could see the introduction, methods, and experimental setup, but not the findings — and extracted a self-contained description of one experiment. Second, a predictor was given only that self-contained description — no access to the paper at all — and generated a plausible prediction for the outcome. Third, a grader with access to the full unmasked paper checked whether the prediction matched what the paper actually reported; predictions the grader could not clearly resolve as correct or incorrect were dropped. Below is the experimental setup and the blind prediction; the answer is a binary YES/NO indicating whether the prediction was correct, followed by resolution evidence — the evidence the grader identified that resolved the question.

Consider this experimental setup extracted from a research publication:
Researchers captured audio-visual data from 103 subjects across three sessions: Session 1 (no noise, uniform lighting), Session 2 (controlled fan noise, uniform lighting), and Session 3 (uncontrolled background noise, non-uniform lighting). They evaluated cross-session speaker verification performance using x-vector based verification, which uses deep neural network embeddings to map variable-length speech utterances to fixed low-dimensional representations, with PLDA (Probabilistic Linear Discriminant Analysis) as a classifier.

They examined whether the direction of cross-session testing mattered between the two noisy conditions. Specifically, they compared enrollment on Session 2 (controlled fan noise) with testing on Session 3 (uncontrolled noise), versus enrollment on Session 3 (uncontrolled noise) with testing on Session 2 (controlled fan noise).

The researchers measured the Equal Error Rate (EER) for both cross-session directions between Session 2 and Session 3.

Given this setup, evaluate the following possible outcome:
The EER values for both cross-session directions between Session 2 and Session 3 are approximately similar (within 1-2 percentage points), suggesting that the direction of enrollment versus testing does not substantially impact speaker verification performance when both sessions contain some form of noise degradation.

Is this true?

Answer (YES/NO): YES